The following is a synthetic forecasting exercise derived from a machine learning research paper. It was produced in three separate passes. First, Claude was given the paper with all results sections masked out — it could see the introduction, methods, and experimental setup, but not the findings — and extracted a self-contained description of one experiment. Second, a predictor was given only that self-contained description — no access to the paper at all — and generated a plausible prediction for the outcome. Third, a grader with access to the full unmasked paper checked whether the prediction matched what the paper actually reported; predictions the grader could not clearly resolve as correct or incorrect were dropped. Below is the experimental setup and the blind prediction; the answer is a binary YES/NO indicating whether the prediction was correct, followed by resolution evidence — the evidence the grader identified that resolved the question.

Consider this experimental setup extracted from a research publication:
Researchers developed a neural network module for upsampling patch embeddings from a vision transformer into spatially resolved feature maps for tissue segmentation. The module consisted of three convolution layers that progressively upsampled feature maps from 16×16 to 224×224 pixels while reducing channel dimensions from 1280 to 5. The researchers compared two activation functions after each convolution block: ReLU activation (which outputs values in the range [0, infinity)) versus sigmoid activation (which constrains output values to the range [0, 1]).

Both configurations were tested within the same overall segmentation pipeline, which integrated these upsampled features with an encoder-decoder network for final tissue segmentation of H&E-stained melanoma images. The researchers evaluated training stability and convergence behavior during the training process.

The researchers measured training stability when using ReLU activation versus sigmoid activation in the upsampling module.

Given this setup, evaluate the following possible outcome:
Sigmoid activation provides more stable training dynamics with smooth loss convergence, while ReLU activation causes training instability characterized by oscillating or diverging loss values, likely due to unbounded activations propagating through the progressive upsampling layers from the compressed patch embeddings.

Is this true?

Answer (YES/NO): YES